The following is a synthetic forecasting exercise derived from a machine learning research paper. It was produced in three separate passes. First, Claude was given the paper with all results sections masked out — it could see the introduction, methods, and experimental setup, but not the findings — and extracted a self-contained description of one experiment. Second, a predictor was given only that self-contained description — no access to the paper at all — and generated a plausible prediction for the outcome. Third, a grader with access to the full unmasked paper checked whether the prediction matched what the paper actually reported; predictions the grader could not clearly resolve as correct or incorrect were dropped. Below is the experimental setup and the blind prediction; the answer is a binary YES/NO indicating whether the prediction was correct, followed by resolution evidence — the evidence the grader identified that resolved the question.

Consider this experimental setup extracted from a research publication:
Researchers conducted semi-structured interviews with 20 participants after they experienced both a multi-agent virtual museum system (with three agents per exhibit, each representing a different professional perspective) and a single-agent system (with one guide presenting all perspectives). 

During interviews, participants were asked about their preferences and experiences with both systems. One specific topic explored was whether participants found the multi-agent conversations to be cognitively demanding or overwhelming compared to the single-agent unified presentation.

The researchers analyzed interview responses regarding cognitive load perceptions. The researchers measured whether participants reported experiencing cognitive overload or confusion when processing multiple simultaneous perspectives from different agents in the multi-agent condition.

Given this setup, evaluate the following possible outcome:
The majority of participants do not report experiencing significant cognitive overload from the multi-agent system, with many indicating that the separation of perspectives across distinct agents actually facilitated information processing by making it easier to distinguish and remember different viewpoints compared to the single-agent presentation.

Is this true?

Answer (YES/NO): YES